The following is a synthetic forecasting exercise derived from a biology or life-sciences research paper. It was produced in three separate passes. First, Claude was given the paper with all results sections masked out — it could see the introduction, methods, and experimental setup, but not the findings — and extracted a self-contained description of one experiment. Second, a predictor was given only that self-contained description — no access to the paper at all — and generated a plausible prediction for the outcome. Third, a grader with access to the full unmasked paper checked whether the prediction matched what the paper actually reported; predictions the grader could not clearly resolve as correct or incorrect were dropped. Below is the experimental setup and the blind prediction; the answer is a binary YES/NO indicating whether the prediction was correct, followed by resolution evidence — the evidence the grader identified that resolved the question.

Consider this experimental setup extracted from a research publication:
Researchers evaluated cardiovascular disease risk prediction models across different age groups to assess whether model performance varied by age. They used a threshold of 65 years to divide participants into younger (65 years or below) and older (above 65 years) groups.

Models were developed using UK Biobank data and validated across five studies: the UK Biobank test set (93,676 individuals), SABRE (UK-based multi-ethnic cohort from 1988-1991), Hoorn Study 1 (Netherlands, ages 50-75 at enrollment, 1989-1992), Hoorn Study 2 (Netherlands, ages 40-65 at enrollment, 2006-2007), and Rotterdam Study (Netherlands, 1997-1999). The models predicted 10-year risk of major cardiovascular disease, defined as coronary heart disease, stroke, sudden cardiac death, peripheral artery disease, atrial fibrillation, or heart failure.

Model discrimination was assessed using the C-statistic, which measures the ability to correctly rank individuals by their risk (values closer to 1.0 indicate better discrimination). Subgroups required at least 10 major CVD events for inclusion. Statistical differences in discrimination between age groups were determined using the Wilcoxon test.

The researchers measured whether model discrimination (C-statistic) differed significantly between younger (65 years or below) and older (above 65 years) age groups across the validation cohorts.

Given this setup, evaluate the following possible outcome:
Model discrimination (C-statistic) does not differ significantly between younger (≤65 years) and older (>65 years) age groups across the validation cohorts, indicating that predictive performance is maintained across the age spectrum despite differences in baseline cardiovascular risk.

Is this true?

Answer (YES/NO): NO